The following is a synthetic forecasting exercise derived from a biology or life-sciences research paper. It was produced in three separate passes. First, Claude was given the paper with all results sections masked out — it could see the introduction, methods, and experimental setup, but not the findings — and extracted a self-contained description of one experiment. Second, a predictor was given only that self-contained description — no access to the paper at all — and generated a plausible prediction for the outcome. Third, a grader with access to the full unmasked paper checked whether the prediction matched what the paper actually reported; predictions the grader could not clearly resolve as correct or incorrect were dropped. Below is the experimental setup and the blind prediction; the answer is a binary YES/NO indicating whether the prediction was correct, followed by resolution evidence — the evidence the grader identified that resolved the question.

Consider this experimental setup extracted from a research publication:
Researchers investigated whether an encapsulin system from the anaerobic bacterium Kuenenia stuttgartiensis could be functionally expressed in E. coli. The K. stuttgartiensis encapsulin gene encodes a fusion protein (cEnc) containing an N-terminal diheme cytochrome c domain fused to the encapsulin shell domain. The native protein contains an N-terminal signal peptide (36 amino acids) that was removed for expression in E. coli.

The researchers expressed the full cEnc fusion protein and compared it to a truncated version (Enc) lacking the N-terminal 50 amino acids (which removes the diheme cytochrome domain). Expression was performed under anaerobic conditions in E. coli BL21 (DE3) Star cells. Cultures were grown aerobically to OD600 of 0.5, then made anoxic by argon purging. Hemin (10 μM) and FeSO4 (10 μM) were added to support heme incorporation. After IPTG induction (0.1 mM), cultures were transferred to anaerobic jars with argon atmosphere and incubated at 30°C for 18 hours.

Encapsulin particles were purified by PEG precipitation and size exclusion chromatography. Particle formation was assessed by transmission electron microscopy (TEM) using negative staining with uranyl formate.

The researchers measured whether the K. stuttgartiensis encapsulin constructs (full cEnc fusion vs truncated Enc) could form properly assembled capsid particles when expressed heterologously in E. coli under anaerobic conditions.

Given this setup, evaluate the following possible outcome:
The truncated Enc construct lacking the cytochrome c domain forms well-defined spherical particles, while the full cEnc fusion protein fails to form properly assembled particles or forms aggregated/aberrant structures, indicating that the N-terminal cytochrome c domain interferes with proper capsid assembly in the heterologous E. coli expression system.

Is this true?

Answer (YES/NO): NO